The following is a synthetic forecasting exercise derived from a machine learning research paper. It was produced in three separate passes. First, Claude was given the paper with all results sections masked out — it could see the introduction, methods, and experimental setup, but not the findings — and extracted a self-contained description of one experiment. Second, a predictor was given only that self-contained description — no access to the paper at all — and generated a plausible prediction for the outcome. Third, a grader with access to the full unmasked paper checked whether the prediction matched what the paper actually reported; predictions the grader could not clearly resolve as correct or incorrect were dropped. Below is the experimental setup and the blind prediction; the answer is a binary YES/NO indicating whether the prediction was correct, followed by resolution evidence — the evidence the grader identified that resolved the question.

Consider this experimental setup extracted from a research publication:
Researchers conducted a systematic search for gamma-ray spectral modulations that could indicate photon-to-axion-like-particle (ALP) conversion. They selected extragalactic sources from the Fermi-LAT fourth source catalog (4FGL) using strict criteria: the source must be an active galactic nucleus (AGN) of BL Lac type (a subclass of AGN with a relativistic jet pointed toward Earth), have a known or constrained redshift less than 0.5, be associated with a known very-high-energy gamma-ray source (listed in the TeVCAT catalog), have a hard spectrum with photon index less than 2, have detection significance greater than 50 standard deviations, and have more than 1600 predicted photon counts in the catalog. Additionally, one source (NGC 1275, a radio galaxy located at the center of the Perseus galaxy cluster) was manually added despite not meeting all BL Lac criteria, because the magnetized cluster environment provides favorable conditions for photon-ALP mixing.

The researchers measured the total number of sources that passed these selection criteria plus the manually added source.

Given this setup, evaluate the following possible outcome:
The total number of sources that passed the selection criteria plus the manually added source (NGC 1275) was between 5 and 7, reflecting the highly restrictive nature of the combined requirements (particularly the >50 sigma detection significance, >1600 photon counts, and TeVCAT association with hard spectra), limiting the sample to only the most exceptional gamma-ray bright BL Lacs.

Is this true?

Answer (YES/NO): NO